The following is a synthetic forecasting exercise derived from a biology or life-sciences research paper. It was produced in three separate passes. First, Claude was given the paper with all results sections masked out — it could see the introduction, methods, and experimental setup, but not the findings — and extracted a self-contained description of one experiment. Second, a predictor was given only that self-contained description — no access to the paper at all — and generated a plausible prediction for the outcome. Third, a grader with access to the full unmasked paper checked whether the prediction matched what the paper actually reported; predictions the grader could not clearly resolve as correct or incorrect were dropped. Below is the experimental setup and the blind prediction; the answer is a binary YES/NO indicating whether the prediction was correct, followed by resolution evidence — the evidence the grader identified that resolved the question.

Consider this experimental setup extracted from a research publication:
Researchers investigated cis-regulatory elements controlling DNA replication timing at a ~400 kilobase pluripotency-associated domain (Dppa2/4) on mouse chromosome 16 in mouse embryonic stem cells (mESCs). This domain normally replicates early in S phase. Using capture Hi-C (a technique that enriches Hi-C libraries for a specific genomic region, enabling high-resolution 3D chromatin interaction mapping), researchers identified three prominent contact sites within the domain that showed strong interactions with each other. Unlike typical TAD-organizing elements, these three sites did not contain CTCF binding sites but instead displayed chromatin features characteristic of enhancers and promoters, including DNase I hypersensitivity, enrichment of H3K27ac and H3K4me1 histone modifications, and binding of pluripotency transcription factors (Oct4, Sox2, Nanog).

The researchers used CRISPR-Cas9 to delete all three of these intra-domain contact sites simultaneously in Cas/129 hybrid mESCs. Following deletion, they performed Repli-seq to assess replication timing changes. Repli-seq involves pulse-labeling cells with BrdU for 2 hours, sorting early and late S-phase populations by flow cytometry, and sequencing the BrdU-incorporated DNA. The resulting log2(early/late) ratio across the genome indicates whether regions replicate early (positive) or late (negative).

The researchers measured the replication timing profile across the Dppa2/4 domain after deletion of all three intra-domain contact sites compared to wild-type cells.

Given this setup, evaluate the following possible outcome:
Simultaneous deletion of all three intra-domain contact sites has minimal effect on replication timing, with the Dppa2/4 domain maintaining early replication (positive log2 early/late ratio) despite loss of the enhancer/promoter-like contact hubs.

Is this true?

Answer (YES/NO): NO